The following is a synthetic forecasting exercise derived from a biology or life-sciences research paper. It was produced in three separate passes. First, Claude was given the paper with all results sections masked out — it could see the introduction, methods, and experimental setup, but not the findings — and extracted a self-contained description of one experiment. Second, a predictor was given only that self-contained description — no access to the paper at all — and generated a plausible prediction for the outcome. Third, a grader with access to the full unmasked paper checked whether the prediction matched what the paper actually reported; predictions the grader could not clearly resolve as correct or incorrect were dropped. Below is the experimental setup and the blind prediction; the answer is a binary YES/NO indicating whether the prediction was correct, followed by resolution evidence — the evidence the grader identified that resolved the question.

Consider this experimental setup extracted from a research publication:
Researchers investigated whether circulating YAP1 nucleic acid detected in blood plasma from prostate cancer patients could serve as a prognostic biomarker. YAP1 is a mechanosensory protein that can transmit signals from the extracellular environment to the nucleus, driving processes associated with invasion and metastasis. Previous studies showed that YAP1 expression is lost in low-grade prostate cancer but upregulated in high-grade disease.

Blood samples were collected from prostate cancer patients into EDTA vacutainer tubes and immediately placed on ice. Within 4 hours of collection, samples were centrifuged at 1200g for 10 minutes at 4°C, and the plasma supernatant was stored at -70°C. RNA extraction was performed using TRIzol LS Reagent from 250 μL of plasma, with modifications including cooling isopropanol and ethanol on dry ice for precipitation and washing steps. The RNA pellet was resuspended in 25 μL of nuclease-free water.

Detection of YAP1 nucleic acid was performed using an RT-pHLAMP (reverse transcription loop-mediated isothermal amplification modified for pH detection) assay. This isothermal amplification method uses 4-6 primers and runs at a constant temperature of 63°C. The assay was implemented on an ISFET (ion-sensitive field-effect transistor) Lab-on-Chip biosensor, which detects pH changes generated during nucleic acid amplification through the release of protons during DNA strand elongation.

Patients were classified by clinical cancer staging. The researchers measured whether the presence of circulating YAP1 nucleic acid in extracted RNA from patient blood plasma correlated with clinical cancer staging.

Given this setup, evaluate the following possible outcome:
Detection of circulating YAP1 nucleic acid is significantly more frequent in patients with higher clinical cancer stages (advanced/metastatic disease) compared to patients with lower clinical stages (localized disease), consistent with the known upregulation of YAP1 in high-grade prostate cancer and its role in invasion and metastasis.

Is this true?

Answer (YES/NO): YES